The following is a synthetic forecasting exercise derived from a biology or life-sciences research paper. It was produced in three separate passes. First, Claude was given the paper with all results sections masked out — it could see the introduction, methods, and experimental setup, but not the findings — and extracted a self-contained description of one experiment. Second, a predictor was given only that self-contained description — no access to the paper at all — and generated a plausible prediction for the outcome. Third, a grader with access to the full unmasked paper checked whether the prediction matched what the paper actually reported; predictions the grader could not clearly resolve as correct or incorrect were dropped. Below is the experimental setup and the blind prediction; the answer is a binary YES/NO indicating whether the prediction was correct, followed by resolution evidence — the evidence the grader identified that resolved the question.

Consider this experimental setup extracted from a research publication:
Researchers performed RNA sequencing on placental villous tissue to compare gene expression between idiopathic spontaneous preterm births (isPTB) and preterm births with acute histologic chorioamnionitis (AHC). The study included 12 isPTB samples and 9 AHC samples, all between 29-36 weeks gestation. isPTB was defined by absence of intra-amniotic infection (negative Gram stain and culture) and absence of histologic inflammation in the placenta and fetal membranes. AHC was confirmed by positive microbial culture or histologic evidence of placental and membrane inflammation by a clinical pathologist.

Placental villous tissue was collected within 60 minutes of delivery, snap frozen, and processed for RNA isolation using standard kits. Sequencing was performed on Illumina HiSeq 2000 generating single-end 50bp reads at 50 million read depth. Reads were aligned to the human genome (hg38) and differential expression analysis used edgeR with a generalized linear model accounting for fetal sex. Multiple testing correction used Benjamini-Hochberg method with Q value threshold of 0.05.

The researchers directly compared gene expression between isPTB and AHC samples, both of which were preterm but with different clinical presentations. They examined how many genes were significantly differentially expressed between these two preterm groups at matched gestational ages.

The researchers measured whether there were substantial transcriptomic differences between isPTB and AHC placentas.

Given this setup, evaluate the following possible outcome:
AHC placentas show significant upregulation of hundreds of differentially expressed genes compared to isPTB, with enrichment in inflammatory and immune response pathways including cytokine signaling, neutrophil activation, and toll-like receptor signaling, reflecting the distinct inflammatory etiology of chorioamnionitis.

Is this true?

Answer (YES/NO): NO